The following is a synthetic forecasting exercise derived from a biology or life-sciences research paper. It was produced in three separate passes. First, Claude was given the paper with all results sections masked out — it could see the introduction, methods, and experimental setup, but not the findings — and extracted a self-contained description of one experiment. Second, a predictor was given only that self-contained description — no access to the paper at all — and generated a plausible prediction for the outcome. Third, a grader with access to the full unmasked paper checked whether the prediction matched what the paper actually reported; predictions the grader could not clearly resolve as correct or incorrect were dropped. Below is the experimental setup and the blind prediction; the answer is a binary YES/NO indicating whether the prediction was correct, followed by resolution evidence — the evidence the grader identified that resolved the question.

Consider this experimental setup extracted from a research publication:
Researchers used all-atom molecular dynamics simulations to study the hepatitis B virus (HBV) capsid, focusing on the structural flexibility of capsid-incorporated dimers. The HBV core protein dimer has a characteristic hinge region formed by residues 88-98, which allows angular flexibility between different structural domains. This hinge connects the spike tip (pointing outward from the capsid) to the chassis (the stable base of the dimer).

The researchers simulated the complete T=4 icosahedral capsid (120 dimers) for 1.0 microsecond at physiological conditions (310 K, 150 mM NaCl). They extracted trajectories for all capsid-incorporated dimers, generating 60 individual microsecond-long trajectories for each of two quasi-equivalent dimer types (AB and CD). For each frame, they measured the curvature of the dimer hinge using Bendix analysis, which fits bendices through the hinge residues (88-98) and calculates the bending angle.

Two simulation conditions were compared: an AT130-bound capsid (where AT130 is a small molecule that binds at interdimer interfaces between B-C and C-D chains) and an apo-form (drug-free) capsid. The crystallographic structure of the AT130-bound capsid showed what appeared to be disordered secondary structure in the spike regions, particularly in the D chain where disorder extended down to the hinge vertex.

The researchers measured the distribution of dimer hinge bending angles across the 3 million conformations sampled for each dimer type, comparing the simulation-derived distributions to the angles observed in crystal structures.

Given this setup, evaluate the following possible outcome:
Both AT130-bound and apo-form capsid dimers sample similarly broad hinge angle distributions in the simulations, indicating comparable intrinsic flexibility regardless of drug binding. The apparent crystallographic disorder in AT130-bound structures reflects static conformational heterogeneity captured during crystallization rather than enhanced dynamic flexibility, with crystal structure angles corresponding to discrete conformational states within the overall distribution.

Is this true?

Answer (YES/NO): NO